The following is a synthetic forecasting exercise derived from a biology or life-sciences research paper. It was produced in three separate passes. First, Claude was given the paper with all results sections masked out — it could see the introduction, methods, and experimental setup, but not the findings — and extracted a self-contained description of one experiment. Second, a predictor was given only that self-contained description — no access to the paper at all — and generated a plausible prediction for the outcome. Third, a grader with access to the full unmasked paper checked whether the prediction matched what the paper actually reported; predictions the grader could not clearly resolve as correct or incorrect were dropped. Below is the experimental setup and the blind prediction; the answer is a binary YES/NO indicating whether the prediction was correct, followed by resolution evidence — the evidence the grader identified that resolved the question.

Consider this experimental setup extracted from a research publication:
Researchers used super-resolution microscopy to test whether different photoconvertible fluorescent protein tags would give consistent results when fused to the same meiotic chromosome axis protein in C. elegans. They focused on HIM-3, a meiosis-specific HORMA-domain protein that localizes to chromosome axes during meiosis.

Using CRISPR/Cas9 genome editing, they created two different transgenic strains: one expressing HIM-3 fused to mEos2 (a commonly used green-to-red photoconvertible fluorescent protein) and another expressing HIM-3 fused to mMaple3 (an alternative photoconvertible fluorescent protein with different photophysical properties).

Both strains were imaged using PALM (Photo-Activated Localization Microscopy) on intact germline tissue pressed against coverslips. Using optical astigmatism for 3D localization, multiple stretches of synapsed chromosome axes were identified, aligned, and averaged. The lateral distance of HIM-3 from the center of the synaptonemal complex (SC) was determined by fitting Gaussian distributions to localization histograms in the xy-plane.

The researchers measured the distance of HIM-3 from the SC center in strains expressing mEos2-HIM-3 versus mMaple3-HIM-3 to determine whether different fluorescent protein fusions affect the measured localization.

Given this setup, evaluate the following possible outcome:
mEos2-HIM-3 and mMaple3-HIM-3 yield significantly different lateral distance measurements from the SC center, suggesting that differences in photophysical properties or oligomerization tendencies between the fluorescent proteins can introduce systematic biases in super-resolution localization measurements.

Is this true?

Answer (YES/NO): NO